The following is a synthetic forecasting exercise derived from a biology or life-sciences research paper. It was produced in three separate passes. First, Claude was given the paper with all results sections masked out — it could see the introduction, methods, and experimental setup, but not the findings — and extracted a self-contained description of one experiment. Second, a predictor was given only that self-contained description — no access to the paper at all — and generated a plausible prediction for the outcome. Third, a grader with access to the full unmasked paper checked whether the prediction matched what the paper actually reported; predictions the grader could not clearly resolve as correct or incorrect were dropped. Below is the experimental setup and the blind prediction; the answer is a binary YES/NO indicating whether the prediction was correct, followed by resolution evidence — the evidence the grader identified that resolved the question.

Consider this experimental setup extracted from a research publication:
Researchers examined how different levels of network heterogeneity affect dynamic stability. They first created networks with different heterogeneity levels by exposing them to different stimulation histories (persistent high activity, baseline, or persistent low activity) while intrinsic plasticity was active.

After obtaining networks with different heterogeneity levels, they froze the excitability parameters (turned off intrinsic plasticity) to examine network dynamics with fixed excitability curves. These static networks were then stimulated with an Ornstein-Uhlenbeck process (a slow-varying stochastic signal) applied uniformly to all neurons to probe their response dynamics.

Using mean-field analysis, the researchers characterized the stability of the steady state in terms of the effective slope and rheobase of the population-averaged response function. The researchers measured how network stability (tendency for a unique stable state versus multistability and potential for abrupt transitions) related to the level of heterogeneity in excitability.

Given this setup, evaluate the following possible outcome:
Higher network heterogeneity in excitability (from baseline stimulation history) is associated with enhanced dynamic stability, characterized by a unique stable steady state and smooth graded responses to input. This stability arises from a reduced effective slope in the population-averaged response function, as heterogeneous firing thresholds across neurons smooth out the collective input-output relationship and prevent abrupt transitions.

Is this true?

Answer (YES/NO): YES